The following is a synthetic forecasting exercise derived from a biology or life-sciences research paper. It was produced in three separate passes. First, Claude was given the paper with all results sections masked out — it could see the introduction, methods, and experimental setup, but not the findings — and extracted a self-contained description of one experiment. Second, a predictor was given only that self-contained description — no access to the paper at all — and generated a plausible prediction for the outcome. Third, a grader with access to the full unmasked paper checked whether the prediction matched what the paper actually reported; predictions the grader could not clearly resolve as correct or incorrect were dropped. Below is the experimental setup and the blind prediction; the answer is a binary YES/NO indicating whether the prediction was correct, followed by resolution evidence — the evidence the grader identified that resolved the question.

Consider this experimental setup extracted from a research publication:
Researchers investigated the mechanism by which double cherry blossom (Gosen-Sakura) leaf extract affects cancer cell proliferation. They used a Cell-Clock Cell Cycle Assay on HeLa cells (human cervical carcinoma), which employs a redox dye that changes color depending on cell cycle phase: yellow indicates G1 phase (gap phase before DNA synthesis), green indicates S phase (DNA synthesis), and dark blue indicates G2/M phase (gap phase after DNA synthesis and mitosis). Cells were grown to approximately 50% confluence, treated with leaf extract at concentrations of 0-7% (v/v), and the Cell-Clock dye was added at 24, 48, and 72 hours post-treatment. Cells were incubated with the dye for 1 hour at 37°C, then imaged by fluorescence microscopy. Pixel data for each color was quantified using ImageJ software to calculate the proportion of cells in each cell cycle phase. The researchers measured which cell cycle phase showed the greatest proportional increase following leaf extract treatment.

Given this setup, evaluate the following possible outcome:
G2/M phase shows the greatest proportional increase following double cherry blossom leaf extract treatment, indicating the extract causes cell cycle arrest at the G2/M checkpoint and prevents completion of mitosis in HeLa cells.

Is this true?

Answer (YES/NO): NO